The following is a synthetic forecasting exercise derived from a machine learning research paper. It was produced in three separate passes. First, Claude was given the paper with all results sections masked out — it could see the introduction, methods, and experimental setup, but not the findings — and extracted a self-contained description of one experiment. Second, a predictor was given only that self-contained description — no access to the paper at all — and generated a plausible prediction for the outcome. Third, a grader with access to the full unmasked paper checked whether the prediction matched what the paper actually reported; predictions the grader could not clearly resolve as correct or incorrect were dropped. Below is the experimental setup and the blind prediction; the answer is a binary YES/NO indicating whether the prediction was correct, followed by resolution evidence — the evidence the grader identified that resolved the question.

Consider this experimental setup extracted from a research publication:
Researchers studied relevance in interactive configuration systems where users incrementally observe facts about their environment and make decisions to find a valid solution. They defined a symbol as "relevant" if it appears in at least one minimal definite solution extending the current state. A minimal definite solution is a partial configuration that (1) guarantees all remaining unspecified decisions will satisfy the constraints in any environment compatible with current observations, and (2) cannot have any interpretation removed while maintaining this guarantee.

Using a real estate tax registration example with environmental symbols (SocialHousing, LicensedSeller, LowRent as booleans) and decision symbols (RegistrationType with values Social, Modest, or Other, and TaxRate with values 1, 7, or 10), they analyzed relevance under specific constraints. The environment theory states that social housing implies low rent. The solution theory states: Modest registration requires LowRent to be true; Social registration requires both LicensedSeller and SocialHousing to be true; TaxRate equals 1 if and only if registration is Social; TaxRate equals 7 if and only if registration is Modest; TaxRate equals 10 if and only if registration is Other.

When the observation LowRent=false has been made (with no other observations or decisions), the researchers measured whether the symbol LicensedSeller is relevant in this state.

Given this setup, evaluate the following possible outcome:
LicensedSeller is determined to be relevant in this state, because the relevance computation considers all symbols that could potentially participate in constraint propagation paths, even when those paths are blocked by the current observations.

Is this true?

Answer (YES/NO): NO